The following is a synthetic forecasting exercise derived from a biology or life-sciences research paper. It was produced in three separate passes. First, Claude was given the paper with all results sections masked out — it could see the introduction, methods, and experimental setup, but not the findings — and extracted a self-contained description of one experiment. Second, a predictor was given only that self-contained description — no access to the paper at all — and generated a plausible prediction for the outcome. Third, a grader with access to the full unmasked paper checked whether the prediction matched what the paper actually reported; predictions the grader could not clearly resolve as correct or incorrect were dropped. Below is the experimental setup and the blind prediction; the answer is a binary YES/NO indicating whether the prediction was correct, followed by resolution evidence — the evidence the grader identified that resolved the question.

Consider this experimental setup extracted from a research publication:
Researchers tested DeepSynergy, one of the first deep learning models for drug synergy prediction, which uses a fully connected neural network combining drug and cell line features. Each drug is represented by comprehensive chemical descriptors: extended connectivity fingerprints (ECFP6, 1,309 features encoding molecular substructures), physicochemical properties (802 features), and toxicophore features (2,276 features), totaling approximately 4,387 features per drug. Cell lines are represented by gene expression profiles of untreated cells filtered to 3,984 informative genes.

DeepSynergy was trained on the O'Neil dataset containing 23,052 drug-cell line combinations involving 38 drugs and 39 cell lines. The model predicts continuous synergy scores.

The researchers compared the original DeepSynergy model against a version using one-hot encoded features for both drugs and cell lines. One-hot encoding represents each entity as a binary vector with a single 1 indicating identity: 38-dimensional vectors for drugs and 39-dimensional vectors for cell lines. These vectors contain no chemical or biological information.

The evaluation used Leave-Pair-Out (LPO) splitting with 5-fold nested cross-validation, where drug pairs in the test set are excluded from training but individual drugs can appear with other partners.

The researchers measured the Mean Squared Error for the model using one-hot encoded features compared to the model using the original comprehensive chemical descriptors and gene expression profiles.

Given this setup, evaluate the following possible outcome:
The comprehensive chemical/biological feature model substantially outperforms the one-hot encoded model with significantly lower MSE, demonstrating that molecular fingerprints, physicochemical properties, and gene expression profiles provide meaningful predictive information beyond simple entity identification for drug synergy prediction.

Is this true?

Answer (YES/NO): NO